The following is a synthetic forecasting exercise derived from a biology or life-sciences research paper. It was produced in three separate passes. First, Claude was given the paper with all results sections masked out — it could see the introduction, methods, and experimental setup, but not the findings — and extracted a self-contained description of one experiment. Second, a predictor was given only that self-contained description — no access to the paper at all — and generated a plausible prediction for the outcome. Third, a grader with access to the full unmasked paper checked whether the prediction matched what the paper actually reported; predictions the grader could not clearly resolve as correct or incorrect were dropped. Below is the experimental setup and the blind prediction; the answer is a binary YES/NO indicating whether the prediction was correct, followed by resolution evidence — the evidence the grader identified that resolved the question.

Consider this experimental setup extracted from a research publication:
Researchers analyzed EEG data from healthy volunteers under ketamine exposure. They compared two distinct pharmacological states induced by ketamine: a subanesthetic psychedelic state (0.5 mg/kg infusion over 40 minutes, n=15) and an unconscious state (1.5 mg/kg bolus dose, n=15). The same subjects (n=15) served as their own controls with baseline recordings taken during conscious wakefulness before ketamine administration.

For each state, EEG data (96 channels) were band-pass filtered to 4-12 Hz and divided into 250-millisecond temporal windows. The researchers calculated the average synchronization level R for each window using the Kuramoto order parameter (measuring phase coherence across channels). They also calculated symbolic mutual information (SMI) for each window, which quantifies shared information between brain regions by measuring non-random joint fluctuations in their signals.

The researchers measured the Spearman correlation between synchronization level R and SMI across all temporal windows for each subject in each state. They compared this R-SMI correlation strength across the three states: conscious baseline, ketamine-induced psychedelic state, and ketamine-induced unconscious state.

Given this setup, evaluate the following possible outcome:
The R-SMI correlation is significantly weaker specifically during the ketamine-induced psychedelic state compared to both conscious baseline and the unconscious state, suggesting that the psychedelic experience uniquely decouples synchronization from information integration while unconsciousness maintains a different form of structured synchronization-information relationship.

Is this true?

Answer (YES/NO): NO